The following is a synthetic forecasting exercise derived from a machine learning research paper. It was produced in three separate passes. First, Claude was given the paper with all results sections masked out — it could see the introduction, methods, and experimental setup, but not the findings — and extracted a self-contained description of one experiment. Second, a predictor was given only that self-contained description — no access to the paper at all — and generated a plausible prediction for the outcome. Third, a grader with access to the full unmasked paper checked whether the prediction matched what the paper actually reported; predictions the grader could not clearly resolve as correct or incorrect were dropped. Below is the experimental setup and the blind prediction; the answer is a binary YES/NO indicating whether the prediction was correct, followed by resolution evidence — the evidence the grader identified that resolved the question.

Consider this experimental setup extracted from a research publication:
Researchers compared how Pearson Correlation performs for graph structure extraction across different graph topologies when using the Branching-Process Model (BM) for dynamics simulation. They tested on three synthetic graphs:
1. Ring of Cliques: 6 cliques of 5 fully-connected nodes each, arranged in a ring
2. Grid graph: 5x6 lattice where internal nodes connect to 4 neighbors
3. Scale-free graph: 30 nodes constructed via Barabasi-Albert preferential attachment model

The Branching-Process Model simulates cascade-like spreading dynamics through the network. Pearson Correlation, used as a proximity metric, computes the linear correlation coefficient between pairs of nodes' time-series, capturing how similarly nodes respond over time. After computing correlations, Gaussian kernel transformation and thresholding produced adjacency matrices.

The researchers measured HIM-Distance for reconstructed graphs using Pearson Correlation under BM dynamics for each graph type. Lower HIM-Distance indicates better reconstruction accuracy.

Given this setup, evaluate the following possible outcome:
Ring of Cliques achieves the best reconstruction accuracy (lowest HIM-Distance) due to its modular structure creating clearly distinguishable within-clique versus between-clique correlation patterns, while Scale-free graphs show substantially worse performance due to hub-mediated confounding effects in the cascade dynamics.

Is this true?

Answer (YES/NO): YES